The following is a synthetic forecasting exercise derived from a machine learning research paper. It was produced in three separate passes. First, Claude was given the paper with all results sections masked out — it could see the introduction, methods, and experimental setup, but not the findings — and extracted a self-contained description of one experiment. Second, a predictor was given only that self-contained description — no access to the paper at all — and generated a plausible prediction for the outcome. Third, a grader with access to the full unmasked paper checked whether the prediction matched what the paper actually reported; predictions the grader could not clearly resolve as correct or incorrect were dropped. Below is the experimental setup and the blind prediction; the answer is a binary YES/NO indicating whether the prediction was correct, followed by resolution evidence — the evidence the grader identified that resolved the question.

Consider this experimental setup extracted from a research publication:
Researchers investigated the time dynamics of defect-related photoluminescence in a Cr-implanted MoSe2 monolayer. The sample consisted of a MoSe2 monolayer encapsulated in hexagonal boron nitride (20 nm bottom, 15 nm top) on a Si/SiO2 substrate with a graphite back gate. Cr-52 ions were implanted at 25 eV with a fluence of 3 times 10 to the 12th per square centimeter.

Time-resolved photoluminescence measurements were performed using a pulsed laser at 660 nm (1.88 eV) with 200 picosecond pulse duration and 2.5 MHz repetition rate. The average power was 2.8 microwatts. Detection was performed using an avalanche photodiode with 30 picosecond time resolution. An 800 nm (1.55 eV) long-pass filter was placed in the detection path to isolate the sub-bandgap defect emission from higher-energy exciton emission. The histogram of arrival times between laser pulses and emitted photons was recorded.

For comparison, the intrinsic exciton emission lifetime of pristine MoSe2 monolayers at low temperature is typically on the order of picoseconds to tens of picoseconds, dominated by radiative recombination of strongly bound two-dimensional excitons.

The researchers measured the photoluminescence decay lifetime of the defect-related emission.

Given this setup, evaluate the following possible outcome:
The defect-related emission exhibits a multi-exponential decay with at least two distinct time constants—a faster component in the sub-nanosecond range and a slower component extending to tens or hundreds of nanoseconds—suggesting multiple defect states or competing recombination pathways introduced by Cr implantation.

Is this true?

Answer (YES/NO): YES